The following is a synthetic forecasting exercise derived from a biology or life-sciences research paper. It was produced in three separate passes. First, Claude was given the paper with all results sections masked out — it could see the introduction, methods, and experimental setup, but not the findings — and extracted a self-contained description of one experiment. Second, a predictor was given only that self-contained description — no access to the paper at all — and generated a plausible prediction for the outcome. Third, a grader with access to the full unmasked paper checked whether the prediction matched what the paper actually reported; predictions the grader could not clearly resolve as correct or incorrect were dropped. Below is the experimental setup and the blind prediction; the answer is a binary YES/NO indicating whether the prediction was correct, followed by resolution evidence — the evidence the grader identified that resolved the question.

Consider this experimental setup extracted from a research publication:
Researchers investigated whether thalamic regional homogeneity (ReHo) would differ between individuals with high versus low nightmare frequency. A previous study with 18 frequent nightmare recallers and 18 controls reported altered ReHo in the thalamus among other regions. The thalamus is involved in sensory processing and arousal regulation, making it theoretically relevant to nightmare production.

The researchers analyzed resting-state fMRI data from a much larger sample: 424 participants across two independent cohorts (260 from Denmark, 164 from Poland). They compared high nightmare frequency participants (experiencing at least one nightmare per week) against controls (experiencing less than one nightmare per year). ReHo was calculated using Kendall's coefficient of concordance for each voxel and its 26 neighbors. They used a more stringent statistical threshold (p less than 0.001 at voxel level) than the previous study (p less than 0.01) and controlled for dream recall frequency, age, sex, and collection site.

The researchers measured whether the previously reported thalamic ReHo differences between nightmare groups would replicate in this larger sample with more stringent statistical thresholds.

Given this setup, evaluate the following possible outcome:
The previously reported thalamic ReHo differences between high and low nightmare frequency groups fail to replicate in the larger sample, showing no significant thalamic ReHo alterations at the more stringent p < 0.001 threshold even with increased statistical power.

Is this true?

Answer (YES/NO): YES